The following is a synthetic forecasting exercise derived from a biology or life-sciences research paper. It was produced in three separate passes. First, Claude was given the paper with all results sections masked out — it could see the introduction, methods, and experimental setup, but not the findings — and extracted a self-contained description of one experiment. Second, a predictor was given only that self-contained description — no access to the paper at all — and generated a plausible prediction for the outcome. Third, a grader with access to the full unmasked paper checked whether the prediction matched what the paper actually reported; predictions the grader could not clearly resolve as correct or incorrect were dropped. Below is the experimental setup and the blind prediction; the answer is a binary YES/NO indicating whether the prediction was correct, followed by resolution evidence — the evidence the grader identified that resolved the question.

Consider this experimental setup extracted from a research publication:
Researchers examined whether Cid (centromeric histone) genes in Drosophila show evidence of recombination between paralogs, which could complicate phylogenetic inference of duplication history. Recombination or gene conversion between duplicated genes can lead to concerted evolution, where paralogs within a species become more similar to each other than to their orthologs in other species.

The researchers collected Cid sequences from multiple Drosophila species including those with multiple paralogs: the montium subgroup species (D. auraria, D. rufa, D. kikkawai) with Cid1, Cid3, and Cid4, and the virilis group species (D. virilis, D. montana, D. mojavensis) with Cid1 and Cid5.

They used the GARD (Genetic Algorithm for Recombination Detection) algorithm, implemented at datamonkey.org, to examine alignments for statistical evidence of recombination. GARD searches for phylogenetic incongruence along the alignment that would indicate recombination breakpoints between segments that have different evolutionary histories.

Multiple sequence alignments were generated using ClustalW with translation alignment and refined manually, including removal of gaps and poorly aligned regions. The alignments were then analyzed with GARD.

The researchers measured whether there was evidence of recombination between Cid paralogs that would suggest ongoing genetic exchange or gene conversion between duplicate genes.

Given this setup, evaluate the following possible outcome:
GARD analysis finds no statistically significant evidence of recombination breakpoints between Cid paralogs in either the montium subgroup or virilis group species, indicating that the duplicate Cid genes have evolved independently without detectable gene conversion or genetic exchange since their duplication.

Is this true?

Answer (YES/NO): NO